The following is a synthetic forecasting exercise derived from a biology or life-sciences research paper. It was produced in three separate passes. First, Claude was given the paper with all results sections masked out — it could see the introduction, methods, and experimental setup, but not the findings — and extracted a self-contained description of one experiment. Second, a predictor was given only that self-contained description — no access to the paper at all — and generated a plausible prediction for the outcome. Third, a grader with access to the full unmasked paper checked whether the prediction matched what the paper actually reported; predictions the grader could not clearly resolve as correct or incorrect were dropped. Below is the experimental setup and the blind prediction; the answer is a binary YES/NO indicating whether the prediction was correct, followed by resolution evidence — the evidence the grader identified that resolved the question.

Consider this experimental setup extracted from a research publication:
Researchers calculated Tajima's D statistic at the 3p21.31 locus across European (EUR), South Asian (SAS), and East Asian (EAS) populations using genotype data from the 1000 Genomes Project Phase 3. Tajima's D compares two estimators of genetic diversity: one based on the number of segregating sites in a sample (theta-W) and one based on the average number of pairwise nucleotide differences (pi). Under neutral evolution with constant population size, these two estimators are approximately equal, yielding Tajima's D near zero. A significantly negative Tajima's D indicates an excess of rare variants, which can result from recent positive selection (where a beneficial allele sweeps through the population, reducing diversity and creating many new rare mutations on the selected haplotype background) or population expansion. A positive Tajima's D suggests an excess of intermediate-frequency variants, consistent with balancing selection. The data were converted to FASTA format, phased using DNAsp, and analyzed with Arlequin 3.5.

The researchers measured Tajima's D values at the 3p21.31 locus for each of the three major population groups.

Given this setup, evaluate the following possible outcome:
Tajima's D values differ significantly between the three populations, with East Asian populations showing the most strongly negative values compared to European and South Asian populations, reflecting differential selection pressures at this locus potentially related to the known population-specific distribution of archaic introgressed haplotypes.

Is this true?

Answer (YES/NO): YES